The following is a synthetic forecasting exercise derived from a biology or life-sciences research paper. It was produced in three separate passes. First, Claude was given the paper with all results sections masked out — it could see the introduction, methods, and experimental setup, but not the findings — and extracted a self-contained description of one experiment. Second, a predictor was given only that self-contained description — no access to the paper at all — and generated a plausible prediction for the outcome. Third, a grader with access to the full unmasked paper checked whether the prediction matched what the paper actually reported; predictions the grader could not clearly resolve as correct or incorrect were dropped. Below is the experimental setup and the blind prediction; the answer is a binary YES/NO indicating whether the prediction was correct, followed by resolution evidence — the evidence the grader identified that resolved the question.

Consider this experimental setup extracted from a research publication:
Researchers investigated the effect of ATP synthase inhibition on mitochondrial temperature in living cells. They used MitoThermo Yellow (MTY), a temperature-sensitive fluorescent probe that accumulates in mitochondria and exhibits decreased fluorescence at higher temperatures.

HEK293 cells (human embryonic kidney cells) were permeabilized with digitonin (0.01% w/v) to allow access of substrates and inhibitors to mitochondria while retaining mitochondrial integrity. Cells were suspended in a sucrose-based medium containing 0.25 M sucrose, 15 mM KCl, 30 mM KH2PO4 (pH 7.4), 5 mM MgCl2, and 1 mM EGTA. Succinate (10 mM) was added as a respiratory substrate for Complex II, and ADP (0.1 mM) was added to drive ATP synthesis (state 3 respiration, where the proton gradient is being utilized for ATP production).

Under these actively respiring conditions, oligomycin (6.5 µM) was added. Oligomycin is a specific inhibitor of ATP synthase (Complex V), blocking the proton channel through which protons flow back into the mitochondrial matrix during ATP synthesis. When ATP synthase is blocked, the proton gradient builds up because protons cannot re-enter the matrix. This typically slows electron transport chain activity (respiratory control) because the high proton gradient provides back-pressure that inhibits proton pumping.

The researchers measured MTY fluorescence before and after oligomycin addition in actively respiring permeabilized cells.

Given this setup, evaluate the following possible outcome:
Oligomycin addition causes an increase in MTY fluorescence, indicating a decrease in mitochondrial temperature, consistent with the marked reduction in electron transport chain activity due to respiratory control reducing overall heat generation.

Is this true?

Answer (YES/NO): YES